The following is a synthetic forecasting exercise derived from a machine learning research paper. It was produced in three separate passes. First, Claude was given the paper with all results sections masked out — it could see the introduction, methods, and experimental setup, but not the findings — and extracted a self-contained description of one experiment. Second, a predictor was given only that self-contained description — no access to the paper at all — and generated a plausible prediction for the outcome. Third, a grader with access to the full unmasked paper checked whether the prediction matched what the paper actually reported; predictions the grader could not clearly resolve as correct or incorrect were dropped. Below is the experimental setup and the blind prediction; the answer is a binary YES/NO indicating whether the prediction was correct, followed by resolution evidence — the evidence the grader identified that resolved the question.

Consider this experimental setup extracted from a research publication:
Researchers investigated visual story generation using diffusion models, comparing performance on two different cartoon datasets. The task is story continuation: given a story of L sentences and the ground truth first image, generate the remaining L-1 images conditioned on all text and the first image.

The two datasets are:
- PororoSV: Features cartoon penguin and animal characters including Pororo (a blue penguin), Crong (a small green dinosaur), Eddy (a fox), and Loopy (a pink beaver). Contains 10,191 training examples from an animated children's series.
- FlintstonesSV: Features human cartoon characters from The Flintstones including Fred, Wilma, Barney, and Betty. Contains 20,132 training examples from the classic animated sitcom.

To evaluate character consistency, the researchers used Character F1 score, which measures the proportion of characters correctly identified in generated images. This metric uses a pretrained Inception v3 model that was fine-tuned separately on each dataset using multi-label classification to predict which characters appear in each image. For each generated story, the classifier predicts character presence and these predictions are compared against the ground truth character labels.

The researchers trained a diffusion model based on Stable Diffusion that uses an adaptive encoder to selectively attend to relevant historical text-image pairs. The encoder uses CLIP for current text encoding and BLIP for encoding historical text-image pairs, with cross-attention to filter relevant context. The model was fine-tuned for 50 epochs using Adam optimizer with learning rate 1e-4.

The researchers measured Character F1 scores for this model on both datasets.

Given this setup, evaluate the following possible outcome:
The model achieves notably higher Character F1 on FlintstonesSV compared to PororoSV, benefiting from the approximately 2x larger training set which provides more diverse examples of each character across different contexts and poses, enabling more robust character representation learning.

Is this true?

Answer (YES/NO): YES